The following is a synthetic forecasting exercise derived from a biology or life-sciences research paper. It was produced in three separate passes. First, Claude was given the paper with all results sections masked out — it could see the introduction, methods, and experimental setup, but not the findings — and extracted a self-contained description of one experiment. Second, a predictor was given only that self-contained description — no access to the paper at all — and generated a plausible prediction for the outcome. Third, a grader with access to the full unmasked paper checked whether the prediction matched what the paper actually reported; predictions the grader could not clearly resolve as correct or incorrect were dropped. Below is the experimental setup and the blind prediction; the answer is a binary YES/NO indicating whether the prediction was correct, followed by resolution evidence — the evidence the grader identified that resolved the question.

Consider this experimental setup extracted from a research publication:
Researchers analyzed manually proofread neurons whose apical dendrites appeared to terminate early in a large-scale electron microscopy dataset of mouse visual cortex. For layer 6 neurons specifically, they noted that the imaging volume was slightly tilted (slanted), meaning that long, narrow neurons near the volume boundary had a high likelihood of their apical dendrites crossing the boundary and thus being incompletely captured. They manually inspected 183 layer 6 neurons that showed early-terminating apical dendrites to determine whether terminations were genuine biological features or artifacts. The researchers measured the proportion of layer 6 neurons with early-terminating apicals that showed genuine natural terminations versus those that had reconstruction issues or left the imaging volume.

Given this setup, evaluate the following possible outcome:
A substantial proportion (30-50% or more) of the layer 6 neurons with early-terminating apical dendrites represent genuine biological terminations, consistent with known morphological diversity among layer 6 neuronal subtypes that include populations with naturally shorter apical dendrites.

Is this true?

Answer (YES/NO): YES